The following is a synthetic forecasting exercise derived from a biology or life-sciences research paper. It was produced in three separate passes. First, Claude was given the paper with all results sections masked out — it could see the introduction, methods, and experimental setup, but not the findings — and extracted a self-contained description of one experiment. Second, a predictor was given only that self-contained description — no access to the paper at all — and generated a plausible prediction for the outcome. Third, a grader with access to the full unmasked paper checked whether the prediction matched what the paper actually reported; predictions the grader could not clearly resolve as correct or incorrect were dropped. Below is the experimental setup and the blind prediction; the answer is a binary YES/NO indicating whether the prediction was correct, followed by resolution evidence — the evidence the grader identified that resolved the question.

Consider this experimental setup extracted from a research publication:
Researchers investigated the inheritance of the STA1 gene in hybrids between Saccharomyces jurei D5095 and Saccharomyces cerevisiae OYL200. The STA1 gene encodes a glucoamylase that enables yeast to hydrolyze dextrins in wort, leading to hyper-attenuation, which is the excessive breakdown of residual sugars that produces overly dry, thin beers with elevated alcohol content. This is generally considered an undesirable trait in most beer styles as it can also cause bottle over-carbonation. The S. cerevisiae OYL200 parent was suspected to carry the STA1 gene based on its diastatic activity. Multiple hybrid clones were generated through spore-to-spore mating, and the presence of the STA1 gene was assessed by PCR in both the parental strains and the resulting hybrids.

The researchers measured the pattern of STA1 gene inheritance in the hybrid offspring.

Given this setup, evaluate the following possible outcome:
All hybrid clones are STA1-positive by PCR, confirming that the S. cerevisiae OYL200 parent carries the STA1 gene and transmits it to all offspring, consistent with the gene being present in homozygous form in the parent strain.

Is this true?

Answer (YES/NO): NO